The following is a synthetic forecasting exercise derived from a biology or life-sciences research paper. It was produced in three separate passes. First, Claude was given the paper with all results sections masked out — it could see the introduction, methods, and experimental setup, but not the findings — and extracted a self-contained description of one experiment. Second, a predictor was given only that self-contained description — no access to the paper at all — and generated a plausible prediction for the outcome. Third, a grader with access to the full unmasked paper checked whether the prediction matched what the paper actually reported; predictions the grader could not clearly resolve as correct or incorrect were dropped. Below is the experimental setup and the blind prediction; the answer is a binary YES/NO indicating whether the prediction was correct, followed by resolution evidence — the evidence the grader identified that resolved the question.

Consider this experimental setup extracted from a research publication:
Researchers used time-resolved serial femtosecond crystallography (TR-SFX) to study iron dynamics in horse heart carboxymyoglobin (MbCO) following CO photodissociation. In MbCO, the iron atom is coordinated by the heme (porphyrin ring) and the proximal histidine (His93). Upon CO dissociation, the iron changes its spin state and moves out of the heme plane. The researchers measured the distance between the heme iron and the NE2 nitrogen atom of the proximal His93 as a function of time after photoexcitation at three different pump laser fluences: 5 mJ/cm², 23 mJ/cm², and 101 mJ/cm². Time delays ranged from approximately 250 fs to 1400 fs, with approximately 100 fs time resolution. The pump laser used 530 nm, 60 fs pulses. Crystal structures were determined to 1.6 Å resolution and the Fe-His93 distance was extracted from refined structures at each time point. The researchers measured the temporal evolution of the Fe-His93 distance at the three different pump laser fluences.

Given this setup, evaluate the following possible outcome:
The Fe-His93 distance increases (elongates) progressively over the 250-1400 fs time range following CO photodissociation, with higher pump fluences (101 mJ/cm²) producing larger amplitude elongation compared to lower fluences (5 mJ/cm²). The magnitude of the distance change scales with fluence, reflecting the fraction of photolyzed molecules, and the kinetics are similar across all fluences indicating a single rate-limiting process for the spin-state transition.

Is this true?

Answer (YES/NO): NO